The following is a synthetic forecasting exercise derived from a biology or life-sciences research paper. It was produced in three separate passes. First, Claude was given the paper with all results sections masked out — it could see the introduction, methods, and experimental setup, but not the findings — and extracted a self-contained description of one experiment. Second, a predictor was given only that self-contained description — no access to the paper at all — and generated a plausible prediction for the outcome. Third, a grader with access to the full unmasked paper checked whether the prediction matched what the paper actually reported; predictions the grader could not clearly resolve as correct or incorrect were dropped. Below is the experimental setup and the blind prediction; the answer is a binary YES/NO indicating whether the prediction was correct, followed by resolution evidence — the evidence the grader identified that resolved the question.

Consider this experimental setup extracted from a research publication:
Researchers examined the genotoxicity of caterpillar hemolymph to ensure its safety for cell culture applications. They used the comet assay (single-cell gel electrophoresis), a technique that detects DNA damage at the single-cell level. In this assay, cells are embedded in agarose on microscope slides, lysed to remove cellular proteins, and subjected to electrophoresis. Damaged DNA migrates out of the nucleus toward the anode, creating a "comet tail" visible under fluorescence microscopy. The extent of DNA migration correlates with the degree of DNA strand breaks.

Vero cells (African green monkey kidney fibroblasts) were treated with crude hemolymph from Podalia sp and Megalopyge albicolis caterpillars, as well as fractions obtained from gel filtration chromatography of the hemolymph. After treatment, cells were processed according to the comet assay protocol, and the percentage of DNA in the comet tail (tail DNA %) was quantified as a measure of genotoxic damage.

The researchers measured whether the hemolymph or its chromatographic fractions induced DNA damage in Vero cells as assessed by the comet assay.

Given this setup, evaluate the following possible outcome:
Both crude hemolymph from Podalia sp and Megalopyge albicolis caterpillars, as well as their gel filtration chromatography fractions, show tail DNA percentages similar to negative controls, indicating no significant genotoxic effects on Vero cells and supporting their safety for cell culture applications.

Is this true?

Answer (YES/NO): YES